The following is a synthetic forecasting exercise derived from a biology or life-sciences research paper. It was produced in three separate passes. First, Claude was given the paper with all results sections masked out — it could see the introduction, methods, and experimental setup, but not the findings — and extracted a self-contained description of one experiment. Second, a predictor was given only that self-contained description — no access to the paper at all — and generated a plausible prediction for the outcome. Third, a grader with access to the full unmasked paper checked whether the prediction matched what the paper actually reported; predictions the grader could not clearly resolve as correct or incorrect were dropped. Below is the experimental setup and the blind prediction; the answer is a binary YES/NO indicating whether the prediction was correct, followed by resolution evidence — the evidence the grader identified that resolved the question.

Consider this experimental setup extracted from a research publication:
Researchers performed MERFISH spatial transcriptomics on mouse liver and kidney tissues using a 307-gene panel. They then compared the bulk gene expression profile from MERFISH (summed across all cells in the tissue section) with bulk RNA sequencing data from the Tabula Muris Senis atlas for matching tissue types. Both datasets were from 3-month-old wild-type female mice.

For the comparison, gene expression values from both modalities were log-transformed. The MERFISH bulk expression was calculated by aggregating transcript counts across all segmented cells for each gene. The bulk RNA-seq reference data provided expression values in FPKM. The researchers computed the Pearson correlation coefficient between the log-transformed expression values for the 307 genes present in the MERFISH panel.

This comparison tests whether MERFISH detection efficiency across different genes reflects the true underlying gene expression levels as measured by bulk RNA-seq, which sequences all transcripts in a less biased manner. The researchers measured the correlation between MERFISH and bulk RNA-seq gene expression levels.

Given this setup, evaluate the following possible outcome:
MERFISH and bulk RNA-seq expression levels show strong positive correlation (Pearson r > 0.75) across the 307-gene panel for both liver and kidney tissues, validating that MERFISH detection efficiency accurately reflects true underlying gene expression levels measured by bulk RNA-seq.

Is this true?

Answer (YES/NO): YES